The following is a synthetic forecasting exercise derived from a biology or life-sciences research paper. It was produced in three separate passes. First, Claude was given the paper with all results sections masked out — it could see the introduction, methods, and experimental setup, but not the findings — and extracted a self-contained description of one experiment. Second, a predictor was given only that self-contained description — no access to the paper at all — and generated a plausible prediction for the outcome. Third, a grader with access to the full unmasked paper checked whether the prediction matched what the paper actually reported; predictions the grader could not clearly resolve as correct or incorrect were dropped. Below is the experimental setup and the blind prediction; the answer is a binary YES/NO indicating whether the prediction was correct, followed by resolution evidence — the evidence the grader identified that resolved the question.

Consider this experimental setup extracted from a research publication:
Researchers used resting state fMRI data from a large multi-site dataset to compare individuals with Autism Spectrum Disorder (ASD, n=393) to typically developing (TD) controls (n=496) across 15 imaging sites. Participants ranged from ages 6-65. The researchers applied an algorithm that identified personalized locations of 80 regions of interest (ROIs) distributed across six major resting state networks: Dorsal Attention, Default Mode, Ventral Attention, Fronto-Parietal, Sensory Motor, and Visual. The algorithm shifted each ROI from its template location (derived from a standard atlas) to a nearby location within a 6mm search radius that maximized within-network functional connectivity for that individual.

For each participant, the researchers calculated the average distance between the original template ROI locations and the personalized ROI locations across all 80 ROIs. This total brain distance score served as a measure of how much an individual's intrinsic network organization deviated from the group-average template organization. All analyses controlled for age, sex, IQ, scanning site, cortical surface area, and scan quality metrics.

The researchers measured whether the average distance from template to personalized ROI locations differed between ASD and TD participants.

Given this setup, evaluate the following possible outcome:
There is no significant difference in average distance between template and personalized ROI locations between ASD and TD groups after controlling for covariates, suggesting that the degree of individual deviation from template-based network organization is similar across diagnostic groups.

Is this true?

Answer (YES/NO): NO